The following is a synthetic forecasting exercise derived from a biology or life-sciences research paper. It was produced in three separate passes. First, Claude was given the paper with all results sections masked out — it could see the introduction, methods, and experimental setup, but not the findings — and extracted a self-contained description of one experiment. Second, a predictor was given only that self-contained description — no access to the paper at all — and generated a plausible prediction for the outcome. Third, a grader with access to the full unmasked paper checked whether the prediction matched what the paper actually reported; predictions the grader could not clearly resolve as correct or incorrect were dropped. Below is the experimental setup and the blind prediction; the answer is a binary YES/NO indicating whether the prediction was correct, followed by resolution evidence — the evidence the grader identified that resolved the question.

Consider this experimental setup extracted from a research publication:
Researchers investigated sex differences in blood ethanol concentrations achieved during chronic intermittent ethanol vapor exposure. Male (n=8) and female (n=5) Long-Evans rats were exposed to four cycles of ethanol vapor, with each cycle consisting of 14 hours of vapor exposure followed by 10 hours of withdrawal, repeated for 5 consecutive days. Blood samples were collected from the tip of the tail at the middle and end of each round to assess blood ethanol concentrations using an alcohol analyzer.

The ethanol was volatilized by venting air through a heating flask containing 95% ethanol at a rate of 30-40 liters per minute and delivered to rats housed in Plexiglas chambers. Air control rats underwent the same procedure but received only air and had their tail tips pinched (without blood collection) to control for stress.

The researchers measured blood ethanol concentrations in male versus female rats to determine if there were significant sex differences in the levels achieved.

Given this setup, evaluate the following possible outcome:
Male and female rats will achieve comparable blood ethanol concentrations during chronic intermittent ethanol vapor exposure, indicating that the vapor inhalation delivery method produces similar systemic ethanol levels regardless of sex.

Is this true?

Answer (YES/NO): YES